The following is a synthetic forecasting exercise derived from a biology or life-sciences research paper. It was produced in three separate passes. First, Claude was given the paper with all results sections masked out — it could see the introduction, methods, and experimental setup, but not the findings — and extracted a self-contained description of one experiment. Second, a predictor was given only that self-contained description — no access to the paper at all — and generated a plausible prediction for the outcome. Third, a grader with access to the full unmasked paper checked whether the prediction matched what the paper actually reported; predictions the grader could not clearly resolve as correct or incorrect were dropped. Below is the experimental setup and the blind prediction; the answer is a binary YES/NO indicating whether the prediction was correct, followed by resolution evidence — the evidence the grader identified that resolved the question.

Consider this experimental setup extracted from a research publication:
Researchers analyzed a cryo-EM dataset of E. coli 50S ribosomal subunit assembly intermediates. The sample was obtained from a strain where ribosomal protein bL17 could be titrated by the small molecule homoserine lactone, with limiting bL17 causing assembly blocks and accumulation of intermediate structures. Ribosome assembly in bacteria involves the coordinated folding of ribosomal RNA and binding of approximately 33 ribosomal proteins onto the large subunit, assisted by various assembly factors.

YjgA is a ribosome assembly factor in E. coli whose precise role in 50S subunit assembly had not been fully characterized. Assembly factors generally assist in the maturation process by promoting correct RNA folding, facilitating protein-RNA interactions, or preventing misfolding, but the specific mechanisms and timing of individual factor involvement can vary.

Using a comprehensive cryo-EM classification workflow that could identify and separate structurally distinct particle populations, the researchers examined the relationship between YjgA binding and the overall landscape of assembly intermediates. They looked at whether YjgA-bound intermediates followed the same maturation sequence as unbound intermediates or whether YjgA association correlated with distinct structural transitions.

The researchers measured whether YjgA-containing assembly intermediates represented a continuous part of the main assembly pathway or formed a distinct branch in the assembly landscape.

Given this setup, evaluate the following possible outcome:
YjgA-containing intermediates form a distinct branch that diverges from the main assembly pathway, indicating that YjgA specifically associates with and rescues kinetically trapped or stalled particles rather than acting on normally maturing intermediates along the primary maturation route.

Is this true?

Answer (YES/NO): NO